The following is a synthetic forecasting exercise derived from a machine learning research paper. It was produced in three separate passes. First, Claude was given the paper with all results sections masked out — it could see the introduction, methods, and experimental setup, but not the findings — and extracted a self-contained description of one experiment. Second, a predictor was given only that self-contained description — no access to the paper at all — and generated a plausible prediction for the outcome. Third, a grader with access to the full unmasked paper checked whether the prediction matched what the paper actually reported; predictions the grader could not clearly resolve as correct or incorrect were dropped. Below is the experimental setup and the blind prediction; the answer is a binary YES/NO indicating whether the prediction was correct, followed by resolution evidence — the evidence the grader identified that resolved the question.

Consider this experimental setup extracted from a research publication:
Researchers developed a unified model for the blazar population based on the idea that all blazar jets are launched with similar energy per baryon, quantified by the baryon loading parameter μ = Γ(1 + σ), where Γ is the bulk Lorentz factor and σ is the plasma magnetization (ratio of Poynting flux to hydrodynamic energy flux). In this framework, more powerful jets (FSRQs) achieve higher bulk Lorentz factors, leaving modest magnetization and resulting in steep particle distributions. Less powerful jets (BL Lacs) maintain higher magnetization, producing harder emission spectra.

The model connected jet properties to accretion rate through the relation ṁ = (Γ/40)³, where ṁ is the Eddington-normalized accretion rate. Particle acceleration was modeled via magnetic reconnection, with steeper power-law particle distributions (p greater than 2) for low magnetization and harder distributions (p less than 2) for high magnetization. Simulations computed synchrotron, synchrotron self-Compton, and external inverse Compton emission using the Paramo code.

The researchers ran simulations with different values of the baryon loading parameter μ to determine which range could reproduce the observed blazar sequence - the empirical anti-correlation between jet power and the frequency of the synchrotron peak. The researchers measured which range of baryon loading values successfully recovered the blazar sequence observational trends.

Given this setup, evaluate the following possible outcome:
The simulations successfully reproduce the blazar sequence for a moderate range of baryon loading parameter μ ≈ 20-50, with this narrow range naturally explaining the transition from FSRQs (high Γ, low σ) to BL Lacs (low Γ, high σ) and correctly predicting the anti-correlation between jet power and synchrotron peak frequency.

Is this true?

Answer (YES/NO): NO